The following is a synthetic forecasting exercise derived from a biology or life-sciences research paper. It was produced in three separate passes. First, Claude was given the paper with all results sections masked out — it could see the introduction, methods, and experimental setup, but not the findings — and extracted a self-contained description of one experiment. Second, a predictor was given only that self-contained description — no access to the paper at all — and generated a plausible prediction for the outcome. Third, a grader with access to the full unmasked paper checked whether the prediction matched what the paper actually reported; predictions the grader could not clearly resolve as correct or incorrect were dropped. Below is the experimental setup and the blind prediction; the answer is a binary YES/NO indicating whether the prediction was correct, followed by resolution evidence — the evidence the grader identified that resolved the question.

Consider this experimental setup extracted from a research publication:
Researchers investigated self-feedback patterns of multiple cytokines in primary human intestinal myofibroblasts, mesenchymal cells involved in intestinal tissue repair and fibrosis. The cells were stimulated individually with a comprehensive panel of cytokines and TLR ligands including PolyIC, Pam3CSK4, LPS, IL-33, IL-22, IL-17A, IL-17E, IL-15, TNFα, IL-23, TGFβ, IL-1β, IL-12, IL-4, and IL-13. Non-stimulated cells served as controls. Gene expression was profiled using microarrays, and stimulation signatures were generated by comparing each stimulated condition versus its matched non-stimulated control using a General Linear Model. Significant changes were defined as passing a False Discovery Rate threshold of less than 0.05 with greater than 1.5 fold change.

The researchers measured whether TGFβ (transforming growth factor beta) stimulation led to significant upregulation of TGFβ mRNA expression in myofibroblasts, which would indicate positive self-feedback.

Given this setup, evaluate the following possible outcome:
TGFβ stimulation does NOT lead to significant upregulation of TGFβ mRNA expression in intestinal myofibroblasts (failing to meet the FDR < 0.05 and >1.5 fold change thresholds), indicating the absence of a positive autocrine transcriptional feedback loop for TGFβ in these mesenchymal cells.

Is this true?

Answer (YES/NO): NO